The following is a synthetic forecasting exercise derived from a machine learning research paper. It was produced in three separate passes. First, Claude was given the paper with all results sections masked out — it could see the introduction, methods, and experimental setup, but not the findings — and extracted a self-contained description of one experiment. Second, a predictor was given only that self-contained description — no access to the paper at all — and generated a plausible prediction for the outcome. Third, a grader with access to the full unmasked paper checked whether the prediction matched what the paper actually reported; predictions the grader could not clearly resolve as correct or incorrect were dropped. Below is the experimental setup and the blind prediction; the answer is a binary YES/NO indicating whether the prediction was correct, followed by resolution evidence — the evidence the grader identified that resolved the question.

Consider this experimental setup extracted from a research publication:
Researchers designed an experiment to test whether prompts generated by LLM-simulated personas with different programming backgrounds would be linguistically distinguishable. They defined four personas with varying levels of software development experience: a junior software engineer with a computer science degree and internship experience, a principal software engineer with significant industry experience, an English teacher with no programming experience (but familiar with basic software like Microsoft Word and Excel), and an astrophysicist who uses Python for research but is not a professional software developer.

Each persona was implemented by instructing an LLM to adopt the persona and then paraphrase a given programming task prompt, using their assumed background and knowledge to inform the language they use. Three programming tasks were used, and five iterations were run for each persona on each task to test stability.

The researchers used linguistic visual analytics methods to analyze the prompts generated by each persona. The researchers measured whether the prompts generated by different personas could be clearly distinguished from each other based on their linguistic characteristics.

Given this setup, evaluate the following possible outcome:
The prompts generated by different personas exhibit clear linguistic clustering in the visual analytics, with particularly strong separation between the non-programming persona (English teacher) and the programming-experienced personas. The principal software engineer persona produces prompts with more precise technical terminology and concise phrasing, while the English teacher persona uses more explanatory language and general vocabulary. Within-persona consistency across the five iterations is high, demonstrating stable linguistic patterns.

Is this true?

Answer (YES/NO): NO